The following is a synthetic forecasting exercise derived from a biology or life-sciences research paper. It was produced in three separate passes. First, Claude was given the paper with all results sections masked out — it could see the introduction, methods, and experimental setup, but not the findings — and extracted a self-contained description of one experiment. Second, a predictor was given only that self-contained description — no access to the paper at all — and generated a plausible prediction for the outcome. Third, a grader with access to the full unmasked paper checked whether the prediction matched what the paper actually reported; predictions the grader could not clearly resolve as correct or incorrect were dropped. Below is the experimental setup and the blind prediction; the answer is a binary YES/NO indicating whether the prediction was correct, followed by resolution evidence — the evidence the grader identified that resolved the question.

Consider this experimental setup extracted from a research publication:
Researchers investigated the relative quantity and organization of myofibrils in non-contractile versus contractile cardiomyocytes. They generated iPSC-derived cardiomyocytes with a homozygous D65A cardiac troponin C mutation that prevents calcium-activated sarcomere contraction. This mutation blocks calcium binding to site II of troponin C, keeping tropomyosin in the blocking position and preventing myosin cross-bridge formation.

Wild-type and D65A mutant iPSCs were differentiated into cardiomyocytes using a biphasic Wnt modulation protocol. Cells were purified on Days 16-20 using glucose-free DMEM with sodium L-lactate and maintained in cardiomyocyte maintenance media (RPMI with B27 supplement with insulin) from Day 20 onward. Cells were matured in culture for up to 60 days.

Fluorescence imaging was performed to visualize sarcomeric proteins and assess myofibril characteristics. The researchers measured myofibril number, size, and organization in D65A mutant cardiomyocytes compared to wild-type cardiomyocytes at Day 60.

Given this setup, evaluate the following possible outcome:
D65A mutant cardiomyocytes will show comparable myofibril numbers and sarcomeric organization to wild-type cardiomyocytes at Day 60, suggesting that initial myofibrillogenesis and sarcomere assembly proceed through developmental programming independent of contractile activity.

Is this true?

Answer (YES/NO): NO